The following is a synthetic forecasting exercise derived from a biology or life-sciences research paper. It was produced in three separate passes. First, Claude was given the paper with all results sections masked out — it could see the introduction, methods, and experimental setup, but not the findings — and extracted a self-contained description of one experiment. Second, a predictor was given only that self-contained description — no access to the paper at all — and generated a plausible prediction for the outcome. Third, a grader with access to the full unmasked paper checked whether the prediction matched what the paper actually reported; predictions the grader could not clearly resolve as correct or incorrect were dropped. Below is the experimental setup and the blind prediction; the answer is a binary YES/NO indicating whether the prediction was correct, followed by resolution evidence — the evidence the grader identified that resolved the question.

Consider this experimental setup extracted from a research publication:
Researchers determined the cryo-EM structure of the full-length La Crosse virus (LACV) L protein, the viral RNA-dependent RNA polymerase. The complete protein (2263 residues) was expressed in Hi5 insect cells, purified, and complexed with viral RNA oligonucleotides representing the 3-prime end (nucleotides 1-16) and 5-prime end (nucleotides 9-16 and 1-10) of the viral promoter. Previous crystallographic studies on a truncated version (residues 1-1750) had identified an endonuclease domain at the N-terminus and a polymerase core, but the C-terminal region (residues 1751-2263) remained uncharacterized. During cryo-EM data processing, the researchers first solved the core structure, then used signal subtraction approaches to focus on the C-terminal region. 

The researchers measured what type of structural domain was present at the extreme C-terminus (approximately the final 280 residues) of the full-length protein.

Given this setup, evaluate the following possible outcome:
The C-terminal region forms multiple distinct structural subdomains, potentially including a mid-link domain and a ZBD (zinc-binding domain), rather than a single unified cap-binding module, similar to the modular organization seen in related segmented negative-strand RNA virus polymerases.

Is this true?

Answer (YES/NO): YES